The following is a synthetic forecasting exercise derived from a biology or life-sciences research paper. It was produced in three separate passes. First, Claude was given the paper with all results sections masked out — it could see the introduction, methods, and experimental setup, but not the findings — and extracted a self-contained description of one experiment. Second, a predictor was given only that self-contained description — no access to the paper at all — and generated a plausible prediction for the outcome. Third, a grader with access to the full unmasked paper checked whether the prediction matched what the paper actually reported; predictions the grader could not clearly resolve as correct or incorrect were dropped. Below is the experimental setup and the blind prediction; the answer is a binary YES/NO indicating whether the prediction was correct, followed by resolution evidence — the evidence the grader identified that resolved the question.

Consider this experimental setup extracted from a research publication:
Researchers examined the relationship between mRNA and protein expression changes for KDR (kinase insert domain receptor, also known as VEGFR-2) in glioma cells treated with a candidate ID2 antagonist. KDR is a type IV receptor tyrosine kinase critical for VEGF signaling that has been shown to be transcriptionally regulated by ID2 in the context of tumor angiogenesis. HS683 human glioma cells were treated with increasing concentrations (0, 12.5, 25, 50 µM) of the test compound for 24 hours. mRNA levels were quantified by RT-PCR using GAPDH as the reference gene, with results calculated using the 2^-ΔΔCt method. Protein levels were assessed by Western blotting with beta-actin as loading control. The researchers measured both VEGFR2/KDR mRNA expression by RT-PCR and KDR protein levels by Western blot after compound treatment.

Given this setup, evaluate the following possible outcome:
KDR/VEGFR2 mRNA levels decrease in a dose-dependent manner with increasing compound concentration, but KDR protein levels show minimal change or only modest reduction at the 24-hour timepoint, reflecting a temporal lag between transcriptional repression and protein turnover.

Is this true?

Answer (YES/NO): NO